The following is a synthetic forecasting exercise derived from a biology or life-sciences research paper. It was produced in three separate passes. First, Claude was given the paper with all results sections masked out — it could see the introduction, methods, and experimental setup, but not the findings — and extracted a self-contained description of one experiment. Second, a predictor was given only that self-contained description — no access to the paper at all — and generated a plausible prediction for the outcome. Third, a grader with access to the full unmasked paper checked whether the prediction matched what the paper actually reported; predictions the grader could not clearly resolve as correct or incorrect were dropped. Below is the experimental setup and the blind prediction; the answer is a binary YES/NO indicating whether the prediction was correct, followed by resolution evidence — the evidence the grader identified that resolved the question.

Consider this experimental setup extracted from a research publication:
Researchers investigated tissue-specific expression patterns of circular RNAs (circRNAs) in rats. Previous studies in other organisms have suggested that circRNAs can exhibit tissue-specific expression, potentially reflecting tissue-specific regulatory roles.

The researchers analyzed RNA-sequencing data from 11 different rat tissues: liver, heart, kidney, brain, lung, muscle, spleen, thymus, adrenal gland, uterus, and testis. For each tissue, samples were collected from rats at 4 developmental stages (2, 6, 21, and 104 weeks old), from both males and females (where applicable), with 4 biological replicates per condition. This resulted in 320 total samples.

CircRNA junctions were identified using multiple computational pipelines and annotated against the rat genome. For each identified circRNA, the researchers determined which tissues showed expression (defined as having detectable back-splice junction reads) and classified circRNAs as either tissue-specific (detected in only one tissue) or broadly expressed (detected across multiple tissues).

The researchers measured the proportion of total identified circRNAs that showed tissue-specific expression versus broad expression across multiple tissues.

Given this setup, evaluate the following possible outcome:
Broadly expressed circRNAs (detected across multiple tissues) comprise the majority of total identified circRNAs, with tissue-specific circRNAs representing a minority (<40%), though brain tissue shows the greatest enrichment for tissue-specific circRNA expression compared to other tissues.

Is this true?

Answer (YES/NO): YES